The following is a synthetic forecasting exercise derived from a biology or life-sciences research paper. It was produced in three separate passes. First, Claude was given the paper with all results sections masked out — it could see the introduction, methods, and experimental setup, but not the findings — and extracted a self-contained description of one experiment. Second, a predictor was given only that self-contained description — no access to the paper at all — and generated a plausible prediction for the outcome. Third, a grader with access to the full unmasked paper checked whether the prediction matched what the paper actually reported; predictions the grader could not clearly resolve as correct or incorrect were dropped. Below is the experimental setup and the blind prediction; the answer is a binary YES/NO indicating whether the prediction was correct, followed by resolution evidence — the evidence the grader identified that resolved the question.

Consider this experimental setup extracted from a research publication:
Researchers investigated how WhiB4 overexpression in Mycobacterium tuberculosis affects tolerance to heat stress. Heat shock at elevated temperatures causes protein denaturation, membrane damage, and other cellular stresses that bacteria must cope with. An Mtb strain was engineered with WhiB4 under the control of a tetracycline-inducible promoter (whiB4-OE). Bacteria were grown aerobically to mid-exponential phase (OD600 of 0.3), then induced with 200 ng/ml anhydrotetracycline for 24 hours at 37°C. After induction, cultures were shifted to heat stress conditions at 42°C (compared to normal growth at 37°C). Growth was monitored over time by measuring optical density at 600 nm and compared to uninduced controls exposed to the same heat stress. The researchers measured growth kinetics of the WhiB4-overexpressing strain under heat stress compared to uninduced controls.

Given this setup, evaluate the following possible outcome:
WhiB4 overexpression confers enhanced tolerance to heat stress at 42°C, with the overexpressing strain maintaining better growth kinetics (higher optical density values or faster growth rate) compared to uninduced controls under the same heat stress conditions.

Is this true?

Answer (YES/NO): NO